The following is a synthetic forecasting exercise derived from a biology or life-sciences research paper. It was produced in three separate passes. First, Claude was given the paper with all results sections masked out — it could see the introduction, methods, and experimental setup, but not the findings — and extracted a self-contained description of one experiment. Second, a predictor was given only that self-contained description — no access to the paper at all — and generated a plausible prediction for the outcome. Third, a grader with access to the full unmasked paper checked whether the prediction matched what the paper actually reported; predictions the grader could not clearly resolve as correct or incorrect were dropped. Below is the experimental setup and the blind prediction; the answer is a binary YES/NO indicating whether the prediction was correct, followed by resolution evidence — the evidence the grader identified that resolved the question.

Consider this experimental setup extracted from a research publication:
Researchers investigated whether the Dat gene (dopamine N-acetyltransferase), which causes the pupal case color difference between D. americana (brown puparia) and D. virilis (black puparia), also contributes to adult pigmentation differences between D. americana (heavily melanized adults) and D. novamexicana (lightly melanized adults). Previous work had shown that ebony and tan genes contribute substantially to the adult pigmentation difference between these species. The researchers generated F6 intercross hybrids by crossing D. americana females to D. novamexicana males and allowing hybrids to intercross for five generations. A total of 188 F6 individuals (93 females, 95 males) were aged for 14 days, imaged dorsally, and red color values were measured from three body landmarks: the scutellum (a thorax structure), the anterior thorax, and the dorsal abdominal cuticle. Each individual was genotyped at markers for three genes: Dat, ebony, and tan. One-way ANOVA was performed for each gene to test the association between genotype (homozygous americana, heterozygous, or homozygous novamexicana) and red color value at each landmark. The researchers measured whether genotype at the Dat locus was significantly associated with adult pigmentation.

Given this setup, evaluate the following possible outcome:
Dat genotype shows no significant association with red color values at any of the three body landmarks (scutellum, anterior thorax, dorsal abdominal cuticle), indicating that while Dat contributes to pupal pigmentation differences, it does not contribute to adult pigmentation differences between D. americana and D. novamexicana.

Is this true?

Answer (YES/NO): YES